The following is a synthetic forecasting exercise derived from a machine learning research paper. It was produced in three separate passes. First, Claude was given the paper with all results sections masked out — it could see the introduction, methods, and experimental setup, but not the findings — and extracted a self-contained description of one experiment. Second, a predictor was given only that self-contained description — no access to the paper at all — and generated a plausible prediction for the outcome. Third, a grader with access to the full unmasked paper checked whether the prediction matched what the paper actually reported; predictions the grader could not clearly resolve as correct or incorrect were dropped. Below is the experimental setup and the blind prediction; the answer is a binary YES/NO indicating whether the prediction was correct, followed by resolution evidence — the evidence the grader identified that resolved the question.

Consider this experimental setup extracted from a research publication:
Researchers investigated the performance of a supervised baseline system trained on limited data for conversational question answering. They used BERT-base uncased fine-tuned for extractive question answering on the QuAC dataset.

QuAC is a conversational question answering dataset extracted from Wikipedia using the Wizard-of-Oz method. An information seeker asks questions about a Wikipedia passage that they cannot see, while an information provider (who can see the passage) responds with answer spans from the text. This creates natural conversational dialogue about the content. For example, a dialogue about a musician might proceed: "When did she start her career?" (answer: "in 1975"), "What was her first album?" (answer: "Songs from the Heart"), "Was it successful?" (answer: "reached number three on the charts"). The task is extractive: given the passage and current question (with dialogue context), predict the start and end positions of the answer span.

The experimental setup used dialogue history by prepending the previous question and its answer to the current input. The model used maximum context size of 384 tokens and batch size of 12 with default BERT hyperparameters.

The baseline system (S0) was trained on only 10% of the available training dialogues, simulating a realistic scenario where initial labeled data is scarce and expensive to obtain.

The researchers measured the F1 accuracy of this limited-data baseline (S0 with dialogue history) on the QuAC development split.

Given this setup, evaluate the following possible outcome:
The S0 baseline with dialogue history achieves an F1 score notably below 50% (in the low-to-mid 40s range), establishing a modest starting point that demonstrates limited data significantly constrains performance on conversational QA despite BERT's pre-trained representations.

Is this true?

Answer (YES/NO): NO